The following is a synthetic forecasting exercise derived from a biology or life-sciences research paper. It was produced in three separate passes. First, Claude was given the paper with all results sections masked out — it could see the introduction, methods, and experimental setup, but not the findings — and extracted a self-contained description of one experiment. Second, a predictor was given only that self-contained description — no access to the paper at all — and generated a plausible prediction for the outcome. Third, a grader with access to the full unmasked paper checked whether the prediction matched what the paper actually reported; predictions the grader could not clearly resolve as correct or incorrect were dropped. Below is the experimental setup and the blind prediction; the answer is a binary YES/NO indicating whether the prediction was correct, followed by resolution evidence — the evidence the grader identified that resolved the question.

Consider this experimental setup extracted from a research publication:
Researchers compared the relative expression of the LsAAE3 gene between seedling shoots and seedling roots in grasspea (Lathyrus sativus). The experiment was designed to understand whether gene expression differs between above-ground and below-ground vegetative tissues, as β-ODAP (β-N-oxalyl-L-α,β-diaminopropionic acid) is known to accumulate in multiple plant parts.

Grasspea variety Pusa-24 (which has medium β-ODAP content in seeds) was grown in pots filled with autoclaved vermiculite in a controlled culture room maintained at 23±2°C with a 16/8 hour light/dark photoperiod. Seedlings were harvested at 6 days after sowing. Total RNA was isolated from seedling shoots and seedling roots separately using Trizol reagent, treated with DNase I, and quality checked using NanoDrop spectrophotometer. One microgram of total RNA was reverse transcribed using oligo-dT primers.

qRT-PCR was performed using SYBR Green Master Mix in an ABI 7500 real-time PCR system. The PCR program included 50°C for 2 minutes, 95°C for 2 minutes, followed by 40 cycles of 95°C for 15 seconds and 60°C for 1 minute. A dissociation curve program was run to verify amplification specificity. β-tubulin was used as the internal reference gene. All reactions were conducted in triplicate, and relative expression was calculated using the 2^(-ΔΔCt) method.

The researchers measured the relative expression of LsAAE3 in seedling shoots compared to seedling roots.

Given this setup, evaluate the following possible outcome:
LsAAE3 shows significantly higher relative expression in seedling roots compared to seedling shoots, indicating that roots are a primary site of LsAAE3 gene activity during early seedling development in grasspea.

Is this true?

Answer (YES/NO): NO